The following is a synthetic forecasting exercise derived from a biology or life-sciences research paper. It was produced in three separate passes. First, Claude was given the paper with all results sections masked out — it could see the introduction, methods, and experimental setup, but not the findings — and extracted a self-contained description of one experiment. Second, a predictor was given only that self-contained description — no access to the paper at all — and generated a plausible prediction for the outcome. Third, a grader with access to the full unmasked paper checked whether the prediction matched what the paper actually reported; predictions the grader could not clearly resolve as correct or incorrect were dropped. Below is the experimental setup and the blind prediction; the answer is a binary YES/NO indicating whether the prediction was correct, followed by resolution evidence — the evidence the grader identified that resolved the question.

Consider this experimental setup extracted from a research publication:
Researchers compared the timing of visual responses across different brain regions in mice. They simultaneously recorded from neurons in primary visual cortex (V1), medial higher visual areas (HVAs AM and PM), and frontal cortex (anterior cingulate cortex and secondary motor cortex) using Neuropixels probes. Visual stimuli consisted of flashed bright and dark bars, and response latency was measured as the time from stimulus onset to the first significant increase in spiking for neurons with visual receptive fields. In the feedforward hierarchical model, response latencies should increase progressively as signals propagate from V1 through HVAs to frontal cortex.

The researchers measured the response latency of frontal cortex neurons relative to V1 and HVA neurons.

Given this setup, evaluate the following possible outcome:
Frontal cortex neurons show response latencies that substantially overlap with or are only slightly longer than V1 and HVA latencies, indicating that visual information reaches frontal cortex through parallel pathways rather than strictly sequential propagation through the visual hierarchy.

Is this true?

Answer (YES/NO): NO